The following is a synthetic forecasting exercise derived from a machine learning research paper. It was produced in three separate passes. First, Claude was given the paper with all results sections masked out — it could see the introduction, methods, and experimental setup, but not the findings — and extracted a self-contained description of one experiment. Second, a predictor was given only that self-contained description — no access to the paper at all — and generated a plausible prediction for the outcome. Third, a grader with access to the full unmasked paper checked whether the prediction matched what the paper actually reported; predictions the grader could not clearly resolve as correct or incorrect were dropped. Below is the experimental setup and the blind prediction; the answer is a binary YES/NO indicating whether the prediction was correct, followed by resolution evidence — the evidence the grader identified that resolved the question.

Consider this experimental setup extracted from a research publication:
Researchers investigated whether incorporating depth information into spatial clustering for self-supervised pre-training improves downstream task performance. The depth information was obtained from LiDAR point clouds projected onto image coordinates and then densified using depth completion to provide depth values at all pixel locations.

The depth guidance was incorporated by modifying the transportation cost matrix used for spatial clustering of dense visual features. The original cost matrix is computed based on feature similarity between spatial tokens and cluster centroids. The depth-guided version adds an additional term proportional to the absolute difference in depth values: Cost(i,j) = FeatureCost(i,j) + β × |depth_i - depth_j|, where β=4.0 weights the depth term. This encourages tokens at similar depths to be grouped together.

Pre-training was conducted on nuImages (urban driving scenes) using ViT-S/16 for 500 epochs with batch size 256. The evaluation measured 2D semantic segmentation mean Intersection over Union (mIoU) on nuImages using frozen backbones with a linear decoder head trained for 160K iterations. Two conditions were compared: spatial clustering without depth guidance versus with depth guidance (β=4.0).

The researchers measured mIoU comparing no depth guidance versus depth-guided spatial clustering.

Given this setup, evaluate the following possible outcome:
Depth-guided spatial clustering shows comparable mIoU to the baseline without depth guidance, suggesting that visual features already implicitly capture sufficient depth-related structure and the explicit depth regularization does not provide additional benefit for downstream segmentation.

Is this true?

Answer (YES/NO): NO